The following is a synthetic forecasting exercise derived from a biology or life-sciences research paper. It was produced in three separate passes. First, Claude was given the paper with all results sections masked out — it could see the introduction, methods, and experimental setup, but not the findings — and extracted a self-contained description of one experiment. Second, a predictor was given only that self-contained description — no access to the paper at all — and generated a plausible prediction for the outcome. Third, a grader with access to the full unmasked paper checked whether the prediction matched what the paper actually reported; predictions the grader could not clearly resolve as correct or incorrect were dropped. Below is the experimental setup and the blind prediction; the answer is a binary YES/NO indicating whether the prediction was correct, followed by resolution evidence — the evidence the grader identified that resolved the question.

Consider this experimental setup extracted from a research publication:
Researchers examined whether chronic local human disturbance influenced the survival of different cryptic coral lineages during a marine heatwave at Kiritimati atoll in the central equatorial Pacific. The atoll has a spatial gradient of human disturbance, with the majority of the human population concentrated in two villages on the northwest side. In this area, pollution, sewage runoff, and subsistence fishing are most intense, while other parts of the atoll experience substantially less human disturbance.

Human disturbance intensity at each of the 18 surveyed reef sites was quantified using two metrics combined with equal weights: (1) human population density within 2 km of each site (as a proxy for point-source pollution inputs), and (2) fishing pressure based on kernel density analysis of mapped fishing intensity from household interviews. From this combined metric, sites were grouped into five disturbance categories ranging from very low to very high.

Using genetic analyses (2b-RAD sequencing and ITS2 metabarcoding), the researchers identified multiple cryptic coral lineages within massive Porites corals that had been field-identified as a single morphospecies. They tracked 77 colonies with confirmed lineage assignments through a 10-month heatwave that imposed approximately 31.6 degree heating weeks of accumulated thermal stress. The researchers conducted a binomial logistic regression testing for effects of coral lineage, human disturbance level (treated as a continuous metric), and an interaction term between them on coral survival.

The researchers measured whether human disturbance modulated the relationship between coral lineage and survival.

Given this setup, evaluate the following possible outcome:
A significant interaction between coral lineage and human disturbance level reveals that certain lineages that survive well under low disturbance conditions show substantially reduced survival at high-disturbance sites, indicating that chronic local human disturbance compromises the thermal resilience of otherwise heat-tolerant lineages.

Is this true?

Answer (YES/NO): YES